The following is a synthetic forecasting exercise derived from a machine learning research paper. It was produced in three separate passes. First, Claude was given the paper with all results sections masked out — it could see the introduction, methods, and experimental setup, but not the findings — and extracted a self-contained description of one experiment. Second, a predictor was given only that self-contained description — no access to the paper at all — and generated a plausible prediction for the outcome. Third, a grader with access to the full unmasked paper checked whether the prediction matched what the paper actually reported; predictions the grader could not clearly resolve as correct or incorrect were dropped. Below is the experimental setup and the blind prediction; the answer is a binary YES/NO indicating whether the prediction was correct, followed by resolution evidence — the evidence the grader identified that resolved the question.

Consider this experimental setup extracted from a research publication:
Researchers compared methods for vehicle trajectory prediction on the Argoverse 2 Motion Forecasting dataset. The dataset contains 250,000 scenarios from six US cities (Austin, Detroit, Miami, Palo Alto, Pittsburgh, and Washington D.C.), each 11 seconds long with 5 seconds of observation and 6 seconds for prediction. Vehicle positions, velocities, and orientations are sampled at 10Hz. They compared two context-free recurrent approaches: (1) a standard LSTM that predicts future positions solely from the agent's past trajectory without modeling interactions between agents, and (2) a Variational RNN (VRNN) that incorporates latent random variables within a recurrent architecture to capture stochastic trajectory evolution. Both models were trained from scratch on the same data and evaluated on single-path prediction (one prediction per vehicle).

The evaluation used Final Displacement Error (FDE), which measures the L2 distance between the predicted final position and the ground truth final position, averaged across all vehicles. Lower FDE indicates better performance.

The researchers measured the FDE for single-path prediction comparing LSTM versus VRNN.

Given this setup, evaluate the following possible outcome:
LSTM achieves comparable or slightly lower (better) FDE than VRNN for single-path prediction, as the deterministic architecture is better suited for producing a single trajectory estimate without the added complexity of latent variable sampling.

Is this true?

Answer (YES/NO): NO